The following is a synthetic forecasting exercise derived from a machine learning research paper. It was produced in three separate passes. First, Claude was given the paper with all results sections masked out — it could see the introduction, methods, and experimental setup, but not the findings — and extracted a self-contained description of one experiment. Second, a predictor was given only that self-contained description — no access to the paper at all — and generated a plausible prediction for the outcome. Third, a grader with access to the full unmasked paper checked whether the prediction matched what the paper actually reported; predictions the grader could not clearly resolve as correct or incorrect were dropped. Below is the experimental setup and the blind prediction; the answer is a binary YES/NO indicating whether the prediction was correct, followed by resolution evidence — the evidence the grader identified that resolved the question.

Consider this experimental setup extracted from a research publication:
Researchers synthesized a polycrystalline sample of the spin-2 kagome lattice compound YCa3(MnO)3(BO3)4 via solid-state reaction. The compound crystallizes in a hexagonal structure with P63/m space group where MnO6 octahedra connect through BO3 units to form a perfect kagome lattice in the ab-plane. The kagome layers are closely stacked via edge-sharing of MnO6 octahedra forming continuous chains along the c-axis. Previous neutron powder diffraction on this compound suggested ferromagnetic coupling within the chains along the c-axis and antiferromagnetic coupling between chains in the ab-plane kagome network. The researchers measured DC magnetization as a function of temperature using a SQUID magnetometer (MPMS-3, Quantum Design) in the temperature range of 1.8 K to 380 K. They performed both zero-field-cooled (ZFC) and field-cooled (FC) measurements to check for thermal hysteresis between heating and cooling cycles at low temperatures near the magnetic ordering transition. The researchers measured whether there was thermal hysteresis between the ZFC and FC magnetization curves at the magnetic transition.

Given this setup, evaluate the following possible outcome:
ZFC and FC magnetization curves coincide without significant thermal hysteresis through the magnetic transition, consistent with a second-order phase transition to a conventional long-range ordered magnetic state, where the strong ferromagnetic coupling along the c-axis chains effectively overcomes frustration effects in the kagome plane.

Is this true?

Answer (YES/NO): NO